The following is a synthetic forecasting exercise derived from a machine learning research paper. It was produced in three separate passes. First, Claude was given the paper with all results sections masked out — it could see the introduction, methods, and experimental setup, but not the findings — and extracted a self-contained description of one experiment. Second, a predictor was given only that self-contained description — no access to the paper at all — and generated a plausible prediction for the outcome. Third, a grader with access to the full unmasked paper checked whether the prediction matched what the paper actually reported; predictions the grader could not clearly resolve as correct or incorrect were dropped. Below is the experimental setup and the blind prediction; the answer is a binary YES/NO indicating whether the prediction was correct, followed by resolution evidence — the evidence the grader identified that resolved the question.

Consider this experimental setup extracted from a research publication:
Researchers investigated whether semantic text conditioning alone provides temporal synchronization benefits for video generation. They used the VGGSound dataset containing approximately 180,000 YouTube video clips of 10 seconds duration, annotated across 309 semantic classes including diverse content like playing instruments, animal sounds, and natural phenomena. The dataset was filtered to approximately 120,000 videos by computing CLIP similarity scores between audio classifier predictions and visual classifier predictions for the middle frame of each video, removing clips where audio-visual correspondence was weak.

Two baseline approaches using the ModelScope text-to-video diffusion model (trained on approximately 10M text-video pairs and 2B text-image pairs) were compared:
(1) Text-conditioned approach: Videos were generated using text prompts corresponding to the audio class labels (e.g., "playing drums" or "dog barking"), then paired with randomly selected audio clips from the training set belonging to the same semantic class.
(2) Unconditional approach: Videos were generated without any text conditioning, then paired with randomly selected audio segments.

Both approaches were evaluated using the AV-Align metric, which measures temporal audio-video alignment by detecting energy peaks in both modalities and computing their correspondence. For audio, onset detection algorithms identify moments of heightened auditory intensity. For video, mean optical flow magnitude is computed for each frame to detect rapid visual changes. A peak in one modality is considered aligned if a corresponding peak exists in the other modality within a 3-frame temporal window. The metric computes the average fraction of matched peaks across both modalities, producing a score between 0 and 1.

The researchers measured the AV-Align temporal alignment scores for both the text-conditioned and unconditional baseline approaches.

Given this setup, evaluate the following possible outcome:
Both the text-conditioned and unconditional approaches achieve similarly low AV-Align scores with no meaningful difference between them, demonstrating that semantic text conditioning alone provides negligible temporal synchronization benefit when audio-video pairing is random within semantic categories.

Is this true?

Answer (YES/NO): YES